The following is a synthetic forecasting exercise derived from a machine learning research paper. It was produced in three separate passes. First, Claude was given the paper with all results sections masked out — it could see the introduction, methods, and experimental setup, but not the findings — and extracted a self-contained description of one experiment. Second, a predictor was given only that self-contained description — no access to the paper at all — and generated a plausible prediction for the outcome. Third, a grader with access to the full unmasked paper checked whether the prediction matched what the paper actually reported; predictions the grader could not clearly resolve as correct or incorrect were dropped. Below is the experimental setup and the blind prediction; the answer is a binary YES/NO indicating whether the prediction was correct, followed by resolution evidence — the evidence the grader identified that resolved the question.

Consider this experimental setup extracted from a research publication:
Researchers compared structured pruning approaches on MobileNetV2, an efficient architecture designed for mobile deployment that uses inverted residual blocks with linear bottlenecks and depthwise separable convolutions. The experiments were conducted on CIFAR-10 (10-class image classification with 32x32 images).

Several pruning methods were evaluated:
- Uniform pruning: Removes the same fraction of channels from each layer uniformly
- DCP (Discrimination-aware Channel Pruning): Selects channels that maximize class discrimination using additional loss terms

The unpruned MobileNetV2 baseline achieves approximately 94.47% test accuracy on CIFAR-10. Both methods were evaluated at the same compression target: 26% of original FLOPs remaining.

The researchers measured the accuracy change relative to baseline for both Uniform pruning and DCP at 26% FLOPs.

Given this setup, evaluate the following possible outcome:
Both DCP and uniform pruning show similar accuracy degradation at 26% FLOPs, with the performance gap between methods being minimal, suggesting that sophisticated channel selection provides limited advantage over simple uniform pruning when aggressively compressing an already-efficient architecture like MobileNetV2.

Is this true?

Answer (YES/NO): NO